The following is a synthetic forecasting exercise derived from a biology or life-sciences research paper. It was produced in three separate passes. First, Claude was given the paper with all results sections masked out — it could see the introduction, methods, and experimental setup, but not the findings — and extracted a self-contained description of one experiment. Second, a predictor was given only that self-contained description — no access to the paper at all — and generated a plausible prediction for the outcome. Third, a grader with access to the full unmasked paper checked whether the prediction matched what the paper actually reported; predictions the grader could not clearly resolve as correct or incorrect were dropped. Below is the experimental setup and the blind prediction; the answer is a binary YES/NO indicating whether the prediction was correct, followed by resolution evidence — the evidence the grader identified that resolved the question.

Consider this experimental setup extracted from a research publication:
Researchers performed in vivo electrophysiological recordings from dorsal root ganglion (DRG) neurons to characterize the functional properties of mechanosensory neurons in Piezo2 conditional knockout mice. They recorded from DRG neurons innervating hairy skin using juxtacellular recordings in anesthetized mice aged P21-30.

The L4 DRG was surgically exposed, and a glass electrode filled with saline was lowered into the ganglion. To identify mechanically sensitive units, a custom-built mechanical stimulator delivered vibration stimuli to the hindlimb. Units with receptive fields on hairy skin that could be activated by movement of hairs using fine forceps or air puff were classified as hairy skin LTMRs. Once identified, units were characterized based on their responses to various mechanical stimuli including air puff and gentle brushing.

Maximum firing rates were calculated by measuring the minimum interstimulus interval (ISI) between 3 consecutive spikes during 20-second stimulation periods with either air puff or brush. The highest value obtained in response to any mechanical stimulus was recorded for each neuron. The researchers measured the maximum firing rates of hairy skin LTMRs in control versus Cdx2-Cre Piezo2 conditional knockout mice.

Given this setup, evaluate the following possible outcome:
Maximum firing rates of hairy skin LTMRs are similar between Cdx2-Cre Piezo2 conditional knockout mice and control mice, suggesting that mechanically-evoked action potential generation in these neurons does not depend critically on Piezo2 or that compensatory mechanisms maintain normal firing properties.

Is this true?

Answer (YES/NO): NO